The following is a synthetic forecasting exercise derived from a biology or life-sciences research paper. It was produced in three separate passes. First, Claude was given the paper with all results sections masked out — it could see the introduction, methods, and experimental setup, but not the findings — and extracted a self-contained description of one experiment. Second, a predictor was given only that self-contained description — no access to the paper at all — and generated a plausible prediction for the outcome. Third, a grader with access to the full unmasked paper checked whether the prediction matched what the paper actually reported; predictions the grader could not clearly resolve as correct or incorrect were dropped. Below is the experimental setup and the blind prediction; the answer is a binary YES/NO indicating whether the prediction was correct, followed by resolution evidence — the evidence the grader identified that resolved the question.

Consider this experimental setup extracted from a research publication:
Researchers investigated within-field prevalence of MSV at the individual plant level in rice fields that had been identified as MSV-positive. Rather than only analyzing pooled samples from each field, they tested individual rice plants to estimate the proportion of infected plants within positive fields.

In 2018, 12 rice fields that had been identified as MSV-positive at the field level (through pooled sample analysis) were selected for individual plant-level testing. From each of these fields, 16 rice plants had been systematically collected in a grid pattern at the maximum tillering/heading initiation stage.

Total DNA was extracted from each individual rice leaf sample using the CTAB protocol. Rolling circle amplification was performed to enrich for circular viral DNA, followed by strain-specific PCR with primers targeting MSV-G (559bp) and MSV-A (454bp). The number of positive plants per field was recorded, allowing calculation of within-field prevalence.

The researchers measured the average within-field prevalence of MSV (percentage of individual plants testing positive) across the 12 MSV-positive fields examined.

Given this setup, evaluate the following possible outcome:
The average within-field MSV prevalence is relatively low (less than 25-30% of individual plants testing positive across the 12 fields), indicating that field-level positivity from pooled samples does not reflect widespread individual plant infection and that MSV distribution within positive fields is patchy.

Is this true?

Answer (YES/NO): NO